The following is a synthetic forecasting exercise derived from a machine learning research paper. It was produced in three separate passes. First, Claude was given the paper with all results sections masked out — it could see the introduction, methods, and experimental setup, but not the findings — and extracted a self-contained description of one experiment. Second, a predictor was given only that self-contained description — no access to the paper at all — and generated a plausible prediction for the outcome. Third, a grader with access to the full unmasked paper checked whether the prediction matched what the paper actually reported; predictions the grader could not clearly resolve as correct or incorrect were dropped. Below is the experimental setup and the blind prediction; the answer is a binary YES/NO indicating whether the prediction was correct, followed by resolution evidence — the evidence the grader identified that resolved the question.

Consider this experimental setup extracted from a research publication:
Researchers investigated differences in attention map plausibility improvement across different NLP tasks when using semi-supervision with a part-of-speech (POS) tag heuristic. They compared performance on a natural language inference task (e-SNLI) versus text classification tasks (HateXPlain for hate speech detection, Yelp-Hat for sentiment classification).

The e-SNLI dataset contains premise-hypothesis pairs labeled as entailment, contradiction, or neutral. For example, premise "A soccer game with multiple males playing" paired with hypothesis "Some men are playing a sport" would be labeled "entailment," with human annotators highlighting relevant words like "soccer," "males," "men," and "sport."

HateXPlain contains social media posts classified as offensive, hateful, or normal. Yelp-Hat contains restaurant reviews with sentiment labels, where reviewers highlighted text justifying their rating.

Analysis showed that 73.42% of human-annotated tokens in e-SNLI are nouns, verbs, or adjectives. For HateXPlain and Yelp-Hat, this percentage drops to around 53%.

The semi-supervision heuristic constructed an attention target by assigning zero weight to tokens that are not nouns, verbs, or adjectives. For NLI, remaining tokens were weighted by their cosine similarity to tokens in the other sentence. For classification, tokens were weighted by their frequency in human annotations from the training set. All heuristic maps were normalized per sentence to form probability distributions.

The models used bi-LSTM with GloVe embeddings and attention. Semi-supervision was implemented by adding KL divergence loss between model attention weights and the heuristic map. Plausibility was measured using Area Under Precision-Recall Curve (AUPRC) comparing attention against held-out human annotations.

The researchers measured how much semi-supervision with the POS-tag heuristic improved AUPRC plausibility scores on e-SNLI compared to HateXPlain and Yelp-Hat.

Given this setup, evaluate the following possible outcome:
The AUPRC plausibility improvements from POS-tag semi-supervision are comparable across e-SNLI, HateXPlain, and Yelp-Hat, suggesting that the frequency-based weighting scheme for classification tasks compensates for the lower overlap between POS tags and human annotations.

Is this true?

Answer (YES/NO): NO